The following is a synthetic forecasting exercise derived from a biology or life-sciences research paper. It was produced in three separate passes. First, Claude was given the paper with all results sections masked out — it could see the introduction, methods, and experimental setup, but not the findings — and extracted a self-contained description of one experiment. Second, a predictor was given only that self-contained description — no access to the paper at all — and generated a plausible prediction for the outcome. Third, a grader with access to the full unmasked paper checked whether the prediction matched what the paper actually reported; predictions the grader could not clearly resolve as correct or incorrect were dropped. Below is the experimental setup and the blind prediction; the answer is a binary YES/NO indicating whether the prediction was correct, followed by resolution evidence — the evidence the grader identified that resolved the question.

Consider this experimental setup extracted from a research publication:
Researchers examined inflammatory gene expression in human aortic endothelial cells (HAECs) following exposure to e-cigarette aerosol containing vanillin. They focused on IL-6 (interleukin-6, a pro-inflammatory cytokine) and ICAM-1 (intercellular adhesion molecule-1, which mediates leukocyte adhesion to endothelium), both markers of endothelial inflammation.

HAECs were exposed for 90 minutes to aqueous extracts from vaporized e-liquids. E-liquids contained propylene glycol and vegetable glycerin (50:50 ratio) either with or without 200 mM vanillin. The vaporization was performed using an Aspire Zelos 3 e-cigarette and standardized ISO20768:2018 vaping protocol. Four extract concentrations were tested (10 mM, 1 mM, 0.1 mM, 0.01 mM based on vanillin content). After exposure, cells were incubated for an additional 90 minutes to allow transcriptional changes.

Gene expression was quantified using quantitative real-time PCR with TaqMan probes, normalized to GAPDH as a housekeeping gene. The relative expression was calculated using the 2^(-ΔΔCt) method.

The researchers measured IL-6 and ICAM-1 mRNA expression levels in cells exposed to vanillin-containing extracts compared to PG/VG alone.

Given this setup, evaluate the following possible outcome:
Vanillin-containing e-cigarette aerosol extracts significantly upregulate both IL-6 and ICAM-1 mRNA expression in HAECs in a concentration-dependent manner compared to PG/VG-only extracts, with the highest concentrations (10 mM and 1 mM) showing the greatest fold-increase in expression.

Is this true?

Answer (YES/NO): NO